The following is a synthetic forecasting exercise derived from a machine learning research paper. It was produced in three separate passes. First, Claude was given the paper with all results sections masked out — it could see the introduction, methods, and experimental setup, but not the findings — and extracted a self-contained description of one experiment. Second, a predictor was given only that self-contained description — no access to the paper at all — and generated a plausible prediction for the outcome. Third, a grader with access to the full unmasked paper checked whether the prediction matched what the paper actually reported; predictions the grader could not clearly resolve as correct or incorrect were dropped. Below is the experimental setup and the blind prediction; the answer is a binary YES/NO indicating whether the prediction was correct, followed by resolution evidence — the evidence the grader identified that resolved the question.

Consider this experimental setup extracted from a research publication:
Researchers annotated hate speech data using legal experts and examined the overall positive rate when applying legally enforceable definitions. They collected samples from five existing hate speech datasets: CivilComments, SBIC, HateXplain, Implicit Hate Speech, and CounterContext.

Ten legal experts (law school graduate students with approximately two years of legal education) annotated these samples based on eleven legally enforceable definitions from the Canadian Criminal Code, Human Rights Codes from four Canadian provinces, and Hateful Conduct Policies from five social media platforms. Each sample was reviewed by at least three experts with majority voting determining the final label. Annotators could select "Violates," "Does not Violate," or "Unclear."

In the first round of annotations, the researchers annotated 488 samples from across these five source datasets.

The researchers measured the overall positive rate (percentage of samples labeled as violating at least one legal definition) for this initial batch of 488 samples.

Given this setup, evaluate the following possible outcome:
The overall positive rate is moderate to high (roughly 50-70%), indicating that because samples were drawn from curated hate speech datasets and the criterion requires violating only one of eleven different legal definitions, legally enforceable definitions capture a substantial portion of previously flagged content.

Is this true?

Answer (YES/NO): NO